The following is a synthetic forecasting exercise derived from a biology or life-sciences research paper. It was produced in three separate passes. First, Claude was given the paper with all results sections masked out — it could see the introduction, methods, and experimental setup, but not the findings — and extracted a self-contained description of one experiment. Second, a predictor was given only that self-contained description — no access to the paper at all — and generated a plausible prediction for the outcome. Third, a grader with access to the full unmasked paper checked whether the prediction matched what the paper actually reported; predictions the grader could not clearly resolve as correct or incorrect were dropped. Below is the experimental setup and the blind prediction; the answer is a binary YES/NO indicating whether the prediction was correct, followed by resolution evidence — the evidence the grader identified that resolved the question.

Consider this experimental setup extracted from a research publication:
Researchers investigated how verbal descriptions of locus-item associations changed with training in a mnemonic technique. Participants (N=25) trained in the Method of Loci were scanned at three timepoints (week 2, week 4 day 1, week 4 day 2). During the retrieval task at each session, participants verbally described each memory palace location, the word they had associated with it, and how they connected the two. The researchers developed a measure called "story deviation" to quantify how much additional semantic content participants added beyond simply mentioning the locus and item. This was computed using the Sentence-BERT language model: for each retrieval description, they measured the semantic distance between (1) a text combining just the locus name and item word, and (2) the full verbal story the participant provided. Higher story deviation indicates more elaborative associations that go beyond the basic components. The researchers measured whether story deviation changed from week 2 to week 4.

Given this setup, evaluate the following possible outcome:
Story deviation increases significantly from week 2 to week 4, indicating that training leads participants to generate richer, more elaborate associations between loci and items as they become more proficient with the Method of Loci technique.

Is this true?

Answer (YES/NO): YES